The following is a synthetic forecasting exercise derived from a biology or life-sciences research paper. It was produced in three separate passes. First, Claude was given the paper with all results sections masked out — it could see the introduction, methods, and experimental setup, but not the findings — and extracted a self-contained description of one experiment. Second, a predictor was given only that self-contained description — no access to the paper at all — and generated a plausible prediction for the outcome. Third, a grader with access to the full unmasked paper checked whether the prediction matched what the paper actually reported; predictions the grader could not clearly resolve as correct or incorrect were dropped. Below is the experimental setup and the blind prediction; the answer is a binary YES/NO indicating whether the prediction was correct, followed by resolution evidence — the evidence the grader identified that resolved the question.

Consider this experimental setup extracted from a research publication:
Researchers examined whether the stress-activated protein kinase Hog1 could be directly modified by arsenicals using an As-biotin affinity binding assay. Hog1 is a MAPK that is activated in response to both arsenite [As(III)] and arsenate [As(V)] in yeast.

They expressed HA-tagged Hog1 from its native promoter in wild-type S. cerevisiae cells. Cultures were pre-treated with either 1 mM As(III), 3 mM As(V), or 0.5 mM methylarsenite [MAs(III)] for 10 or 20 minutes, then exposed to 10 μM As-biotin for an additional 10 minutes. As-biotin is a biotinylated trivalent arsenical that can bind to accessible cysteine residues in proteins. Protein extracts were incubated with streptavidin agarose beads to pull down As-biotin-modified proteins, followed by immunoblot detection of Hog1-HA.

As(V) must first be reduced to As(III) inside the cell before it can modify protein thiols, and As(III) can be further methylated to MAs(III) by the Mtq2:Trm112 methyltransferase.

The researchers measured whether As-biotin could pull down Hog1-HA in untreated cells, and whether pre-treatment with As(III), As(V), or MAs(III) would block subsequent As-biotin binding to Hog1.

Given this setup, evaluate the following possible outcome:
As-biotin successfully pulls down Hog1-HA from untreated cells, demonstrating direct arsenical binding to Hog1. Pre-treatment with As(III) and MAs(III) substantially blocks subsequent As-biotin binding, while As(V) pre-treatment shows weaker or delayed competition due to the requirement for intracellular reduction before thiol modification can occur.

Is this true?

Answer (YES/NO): NO